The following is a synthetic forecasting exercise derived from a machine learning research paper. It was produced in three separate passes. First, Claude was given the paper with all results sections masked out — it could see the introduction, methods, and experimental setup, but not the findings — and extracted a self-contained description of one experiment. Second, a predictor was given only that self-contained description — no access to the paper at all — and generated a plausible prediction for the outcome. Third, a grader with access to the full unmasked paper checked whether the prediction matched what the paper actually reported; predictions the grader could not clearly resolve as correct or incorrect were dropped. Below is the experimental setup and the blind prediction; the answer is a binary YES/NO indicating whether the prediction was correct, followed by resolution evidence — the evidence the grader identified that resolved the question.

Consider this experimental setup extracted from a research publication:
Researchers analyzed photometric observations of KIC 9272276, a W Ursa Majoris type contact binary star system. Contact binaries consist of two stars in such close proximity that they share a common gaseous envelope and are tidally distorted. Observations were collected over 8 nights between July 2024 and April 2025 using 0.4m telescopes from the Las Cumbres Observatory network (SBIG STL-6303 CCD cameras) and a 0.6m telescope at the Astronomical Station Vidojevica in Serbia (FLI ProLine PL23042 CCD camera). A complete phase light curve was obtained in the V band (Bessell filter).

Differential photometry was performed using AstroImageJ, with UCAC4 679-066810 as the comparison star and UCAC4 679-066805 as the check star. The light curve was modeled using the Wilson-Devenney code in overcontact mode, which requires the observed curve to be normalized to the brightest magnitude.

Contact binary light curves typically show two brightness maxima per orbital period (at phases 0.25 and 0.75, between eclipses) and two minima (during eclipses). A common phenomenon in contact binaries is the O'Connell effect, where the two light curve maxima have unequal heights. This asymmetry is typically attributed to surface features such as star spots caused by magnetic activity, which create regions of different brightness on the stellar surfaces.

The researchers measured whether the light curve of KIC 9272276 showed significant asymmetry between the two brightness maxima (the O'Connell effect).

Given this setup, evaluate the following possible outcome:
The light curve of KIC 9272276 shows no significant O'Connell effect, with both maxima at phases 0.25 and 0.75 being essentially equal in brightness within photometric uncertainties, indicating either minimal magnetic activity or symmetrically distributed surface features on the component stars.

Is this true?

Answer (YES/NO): YES